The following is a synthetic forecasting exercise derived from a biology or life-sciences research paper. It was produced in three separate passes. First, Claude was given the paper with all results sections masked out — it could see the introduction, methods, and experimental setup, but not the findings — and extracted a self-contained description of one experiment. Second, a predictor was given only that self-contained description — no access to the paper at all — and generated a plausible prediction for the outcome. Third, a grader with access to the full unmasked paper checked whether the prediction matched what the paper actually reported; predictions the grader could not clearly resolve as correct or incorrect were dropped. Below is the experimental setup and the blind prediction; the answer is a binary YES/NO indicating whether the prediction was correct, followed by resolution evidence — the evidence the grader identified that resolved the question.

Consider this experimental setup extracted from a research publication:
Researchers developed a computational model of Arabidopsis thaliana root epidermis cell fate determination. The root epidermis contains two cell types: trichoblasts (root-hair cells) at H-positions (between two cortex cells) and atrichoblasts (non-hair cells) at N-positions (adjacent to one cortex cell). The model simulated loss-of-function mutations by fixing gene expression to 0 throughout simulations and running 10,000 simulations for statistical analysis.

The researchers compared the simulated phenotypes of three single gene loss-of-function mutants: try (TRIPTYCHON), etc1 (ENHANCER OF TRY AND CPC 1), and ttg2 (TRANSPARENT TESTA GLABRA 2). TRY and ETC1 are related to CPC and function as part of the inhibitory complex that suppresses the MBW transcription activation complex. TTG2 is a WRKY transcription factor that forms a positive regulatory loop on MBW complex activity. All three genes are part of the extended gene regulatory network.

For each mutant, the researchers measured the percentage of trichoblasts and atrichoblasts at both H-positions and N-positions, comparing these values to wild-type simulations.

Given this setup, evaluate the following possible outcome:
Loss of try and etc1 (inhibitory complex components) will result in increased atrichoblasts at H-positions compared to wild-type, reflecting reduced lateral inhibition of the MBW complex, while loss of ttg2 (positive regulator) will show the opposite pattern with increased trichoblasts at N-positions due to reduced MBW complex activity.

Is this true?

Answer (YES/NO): NO